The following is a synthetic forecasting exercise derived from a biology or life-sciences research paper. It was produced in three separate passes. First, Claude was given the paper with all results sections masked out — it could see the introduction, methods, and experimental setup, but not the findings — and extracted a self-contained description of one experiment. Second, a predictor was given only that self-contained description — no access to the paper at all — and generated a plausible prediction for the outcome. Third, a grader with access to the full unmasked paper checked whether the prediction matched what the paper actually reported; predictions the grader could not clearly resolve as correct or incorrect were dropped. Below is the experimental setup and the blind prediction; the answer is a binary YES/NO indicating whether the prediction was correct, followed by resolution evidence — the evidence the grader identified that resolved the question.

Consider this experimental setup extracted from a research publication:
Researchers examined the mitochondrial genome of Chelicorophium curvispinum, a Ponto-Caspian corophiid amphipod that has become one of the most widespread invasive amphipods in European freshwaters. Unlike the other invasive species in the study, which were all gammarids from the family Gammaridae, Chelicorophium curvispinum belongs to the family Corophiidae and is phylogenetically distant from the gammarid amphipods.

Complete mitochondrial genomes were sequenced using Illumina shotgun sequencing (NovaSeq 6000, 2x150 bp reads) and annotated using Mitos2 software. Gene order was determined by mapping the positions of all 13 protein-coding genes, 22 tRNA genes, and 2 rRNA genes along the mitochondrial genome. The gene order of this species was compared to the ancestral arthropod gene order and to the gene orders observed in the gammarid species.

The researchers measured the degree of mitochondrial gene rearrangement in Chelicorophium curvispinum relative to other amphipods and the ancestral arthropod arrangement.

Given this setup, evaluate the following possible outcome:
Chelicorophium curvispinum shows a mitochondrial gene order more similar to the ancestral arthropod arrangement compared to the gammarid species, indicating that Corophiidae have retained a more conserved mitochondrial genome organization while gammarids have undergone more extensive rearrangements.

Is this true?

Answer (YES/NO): NO